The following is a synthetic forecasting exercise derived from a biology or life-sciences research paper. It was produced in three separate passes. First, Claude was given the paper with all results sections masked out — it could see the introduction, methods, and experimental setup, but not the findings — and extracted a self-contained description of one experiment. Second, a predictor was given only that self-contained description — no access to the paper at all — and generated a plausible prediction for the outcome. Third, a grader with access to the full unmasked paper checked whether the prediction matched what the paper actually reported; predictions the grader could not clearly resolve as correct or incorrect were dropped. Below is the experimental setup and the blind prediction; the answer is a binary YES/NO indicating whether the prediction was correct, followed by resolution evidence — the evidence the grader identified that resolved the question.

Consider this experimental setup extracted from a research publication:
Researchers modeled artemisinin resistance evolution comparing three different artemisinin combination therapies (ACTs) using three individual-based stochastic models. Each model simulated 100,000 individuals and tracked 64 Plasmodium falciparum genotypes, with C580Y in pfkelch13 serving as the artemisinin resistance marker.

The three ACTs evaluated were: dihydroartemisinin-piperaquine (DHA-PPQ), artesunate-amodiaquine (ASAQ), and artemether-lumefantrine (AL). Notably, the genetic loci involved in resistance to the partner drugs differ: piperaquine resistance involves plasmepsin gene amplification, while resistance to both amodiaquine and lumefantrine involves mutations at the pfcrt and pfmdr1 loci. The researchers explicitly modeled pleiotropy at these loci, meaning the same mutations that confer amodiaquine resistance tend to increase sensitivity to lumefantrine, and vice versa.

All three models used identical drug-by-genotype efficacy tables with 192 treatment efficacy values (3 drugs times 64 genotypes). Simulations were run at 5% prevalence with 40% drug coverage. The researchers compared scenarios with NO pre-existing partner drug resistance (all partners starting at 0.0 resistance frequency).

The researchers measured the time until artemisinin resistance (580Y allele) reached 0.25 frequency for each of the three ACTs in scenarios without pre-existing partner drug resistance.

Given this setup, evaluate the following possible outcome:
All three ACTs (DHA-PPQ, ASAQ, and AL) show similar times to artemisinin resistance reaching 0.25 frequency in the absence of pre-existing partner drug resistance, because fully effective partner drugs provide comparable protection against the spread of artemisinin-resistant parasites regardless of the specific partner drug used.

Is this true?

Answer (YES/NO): NO